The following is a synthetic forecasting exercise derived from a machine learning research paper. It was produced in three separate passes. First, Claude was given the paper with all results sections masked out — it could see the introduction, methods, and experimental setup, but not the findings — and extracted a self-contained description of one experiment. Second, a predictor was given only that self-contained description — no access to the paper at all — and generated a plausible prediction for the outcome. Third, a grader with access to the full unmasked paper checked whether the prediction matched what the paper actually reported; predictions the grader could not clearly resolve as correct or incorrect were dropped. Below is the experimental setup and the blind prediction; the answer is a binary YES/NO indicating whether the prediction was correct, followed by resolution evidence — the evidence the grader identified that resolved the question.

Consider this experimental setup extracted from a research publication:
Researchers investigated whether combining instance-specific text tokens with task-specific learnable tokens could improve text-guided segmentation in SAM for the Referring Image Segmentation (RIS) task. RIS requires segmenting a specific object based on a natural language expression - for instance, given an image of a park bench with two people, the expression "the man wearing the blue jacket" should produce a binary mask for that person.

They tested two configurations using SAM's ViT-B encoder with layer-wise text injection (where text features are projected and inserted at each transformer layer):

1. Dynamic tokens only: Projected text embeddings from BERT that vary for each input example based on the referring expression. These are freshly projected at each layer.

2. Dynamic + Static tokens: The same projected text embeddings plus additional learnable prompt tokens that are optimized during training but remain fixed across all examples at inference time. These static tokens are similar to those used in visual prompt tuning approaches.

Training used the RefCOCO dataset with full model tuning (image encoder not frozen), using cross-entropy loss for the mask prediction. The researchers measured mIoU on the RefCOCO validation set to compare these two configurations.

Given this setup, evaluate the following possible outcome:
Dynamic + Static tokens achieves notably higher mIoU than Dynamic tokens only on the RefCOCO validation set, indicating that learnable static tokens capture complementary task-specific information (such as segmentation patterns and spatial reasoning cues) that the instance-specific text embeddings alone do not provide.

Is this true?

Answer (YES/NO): NO